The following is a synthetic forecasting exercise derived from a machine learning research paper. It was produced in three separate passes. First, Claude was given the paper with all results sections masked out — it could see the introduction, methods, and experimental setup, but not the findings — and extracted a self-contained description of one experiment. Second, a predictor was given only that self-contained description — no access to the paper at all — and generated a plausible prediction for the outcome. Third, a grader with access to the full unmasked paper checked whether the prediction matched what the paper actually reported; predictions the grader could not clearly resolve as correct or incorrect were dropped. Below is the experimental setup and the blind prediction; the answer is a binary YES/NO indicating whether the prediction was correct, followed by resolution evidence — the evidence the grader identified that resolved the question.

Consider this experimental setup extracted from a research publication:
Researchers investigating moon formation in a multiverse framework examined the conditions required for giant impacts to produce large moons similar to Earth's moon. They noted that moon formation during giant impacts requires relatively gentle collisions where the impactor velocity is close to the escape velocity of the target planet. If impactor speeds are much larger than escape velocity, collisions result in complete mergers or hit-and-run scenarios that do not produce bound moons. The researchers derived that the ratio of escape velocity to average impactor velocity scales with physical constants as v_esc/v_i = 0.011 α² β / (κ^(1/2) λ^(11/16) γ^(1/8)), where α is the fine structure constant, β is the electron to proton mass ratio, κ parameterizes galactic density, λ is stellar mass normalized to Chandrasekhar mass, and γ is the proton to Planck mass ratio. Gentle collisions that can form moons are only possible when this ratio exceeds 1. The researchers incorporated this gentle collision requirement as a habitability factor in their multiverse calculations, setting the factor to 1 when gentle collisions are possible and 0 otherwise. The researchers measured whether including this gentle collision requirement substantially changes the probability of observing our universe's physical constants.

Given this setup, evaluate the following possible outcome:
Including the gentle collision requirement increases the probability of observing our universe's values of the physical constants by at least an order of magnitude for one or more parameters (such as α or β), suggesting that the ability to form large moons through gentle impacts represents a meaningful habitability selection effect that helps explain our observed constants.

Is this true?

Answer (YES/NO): NO